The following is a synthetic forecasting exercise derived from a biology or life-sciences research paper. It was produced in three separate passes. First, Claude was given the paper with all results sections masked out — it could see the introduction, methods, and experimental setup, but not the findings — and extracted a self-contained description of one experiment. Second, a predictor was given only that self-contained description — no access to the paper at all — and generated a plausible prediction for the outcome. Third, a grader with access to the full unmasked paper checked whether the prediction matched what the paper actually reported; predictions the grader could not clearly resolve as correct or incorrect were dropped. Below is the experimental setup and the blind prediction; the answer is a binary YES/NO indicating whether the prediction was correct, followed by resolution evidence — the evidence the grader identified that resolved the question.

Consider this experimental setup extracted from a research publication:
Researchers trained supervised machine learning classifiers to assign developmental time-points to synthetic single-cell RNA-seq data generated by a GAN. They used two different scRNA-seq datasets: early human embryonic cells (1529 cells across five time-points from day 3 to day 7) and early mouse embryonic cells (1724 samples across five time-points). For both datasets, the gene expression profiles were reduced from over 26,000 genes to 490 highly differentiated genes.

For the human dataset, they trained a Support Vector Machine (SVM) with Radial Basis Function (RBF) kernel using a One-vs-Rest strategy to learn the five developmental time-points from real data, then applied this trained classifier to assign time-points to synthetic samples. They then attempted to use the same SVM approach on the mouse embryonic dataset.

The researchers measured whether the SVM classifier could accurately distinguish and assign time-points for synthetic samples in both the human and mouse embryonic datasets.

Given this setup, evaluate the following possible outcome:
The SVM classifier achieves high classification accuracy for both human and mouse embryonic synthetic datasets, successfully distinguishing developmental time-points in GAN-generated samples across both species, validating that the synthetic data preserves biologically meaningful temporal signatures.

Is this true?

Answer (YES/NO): NO